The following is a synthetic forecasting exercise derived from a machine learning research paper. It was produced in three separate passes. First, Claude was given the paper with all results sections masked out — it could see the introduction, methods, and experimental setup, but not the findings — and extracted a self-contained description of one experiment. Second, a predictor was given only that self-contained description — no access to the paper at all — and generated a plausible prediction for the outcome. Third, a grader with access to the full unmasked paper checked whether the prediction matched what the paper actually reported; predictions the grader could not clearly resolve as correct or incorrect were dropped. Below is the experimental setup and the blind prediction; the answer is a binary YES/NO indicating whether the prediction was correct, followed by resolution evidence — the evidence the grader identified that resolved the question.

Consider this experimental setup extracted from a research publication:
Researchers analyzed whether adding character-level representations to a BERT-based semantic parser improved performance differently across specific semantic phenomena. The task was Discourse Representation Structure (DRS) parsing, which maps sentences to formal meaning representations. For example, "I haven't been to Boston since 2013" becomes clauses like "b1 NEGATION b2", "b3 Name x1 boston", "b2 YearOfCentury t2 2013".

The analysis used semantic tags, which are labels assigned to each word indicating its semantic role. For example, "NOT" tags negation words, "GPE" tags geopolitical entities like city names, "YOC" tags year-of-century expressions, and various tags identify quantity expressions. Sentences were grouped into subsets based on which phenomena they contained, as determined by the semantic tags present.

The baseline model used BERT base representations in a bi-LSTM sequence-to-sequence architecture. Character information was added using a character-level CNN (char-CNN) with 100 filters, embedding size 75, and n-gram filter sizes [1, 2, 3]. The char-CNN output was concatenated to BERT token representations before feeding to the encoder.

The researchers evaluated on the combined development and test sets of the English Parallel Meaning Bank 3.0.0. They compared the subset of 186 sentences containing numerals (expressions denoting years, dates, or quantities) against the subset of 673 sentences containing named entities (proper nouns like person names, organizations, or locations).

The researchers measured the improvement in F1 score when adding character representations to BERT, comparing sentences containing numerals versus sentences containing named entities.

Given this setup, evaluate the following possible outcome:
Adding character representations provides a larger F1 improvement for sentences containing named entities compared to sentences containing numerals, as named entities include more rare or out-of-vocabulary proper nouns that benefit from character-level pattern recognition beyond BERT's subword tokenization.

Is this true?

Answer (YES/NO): NO